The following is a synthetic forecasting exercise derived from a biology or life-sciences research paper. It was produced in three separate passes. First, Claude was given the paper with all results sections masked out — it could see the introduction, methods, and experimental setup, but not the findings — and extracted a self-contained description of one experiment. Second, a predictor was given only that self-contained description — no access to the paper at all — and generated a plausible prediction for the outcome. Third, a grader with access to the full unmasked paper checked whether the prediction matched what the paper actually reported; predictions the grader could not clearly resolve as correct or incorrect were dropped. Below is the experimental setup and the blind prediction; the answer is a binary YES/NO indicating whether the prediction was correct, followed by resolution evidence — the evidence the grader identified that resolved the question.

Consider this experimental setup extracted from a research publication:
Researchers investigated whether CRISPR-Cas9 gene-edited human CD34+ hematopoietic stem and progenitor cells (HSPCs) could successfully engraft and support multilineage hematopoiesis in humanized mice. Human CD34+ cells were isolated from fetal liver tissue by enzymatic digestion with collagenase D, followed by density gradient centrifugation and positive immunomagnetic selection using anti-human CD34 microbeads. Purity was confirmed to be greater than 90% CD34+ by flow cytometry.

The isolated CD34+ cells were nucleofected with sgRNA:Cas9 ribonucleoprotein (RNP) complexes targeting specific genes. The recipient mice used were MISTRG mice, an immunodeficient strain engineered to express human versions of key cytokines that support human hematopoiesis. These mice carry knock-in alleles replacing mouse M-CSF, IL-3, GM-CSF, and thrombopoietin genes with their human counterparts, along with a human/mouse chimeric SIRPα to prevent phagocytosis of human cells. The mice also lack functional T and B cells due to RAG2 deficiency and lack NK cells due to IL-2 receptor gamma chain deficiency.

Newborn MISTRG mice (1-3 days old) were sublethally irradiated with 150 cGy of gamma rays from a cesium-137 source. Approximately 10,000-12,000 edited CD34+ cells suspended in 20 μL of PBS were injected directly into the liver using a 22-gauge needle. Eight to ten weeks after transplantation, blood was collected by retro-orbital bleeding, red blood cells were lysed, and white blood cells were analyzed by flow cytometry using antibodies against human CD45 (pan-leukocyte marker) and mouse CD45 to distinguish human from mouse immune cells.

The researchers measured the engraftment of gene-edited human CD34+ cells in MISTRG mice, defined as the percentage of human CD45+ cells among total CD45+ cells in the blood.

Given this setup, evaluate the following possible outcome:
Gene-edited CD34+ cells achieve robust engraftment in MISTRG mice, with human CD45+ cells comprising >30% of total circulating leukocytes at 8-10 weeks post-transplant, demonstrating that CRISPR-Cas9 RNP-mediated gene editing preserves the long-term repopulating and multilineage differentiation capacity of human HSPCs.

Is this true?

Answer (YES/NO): NO